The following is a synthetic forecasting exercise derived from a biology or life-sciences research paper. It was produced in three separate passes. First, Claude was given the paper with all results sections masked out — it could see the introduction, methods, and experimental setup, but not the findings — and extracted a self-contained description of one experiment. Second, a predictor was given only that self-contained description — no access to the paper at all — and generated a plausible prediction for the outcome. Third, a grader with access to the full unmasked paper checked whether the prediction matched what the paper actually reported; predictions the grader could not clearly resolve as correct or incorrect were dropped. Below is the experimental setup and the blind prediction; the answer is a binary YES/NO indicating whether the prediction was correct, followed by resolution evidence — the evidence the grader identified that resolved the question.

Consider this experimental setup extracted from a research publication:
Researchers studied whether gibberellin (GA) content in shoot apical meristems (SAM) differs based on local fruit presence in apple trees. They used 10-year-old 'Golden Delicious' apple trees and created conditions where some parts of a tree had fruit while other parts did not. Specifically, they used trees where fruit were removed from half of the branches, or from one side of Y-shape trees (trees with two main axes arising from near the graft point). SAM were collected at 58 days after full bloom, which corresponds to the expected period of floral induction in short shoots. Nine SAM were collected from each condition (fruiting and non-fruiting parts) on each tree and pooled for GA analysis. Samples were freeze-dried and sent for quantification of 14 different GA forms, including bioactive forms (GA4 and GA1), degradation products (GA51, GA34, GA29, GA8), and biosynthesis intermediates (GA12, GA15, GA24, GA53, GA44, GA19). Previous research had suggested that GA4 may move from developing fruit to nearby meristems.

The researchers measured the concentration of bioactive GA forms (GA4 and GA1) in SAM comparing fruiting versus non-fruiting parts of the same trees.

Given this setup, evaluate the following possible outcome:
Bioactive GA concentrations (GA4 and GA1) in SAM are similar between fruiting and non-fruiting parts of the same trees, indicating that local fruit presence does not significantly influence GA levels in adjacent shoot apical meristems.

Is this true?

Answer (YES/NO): YES